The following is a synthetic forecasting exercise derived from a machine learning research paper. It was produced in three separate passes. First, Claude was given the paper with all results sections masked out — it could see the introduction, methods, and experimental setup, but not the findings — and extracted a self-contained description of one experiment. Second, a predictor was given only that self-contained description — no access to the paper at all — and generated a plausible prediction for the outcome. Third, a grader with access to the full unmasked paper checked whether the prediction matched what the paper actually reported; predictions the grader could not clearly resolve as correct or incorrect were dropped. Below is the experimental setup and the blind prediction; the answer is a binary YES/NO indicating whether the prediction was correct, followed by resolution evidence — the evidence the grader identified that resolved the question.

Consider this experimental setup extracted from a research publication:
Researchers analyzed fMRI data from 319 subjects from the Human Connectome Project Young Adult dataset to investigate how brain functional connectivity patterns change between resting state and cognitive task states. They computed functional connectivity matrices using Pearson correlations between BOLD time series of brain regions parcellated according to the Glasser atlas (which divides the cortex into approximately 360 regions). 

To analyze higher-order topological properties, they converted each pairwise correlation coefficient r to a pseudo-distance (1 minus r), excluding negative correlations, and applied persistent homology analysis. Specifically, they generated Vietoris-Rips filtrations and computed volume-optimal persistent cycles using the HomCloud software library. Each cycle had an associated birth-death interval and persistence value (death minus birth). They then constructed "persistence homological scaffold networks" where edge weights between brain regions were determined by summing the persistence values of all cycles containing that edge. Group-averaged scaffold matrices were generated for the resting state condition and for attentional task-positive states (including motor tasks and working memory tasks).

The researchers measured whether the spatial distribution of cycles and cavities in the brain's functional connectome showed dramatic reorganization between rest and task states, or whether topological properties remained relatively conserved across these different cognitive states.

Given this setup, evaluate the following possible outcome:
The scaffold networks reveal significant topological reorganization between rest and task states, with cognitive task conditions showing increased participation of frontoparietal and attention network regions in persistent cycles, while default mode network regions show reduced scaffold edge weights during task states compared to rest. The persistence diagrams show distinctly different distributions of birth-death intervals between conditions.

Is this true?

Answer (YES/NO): NO